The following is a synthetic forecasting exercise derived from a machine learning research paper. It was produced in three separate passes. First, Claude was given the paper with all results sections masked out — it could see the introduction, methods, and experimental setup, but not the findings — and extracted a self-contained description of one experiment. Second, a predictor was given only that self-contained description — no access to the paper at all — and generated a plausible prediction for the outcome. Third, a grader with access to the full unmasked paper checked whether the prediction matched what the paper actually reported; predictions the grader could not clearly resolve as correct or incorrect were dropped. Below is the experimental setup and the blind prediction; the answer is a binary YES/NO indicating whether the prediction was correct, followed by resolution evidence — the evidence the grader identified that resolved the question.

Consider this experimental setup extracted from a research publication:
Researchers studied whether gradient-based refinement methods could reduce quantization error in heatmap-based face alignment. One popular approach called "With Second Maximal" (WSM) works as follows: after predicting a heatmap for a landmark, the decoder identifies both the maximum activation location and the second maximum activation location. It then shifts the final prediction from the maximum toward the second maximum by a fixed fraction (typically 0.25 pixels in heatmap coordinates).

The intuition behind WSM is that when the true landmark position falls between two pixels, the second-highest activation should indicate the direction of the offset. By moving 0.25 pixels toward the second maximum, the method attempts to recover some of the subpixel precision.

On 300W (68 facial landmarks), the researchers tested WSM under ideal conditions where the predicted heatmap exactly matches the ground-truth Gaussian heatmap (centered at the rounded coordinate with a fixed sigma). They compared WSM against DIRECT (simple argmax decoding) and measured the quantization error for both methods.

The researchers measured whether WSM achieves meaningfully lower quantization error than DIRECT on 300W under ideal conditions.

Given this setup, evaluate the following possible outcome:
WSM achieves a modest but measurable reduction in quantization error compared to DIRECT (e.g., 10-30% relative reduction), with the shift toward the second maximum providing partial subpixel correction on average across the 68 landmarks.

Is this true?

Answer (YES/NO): NO